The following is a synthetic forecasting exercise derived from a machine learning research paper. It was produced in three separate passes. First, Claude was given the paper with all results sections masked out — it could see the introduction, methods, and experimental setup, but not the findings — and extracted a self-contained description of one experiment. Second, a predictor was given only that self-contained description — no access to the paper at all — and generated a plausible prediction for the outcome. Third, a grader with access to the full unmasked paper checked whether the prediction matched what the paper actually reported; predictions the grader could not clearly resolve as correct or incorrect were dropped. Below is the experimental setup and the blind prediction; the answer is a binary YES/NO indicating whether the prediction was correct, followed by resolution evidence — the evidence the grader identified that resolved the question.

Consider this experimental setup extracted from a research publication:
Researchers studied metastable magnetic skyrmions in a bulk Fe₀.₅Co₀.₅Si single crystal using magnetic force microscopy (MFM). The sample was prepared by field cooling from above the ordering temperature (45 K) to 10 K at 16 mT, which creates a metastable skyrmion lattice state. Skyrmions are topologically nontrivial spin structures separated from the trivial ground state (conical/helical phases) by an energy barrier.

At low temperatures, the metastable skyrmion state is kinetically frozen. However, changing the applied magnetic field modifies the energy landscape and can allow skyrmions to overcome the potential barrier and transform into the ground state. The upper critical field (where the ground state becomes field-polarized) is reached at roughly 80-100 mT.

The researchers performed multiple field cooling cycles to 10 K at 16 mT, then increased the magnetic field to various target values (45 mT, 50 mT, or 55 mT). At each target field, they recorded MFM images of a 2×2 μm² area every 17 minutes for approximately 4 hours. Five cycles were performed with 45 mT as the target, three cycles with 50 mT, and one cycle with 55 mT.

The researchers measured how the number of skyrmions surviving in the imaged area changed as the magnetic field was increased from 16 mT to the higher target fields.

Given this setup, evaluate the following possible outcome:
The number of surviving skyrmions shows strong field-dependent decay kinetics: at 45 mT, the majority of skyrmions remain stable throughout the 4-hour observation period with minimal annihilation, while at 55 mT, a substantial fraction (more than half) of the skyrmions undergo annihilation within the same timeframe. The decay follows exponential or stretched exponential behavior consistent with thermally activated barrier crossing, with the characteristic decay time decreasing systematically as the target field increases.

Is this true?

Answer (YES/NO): NO